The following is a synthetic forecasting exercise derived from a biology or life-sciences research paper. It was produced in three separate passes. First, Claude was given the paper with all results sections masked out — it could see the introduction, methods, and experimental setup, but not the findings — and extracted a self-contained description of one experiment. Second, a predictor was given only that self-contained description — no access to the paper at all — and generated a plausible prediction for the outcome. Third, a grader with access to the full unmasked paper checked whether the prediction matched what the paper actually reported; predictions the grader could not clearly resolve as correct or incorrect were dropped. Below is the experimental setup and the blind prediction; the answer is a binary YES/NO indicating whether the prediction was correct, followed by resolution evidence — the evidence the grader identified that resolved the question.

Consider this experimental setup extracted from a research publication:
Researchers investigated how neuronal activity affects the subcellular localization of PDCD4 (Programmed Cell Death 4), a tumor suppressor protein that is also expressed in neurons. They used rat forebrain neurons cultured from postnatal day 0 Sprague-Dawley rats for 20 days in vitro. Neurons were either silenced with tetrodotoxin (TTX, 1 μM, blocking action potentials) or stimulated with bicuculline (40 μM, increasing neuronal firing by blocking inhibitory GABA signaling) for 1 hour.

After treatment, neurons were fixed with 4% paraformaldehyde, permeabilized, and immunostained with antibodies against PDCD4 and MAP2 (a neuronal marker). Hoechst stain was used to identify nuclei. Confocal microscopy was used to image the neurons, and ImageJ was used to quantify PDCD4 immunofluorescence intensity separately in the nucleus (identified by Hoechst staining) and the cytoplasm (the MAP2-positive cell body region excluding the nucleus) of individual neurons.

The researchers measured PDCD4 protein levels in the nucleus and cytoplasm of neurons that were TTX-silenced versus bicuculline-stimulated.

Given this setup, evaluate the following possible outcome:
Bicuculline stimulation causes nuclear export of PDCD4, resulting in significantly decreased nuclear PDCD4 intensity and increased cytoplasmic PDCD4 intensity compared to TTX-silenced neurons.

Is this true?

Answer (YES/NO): NO